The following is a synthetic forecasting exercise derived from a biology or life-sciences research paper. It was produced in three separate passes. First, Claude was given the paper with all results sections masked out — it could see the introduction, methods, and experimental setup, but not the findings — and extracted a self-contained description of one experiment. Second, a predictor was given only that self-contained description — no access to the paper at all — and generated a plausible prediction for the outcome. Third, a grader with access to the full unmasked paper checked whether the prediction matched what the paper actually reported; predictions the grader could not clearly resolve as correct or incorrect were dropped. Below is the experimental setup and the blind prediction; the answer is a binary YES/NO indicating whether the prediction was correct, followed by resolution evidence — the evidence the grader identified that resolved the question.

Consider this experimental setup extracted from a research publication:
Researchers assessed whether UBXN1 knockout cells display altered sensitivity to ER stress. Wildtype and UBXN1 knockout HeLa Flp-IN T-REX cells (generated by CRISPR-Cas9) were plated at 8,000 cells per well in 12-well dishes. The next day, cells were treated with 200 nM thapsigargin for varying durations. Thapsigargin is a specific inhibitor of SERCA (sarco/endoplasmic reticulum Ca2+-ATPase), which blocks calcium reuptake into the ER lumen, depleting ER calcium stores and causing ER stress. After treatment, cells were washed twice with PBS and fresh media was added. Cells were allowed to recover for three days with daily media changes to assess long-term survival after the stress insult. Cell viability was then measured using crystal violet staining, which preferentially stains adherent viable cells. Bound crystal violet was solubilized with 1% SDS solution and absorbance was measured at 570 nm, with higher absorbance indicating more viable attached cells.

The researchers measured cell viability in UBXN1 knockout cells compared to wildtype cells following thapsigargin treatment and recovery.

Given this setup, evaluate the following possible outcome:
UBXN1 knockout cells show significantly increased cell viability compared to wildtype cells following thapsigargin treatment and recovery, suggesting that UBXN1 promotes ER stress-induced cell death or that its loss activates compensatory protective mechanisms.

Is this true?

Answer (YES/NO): NO